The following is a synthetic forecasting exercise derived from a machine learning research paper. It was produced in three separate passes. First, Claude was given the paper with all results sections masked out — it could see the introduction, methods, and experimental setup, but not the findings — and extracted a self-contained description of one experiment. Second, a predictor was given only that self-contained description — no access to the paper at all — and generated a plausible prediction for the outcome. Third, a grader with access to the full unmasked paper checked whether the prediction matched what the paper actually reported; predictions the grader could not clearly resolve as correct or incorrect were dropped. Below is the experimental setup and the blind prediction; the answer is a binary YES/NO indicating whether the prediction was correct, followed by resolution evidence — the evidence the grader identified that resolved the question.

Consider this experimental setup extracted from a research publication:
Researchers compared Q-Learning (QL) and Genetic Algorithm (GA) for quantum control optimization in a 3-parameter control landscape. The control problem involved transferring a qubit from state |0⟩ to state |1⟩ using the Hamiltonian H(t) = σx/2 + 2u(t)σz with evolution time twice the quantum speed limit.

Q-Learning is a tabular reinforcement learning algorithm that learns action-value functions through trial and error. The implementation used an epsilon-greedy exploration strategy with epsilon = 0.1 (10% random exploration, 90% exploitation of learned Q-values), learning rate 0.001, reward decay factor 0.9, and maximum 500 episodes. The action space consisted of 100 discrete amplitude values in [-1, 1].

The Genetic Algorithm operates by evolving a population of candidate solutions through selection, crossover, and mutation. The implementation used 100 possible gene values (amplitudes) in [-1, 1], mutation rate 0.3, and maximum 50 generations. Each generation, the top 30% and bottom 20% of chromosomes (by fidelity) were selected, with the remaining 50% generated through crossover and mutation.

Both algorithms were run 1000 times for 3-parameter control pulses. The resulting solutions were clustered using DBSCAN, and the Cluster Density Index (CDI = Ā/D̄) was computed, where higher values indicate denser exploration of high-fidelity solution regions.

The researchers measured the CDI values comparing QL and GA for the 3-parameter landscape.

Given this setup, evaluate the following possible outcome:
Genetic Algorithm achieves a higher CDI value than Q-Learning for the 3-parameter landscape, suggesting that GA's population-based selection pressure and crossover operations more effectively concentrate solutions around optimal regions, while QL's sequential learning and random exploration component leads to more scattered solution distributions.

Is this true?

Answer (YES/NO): NO